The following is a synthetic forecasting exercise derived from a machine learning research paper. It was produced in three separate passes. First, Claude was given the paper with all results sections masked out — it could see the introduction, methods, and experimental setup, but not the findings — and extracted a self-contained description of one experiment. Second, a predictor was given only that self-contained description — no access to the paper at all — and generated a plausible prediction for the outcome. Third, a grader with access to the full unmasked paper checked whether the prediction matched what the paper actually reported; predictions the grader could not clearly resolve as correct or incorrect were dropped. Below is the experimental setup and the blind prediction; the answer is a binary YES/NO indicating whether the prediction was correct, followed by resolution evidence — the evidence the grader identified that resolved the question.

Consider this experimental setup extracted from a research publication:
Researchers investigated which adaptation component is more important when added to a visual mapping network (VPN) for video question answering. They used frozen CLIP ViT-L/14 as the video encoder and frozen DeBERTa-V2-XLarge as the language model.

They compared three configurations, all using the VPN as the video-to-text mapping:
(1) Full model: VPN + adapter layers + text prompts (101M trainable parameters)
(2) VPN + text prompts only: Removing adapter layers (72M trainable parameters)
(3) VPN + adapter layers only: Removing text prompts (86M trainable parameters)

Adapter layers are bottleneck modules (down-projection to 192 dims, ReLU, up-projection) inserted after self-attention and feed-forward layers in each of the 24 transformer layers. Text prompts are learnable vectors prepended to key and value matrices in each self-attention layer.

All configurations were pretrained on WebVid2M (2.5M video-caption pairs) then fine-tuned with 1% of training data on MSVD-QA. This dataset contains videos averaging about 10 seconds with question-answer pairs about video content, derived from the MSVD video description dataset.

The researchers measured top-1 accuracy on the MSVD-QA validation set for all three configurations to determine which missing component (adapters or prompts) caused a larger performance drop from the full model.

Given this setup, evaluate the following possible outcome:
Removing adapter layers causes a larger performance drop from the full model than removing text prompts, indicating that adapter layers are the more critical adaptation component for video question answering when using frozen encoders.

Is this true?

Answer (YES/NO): NO